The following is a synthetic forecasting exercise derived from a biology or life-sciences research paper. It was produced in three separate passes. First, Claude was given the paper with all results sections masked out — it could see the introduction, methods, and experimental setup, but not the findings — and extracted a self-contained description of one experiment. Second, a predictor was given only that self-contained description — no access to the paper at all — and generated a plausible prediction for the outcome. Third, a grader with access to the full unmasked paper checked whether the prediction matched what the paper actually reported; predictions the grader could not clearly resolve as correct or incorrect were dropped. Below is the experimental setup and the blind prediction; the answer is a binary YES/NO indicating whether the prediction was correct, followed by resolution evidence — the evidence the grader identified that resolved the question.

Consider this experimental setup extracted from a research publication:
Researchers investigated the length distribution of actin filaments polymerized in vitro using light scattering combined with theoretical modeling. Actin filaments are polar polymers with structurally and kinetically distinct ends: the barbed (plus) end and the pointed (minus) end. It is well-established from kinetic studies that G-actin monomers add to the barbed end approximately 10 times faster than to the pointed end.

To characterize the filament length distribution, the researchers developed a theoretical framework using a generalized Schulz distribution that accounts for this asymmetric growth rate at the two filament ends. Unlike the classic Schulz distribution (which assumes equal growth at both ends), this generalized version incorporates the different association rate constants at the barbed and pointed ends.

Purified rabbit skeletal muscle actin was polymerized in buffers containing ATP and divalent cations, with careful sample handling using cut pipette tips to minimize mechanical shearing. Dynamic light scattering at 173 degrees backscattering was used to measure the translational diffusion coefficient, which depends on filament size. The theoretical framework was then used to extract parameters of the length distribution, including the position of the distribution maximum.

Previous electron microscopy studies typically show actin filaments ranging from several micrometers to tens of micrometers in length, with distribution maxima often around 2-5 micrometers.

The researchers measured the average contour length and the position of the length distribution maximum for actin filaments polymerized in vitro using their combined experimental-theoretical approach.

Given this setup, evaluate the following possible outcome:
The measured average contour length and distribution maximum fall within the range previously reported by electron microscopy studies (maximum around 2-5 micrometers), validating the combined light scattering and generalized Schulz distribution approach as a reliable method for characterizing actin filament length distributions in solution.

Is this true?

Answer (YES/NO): NO